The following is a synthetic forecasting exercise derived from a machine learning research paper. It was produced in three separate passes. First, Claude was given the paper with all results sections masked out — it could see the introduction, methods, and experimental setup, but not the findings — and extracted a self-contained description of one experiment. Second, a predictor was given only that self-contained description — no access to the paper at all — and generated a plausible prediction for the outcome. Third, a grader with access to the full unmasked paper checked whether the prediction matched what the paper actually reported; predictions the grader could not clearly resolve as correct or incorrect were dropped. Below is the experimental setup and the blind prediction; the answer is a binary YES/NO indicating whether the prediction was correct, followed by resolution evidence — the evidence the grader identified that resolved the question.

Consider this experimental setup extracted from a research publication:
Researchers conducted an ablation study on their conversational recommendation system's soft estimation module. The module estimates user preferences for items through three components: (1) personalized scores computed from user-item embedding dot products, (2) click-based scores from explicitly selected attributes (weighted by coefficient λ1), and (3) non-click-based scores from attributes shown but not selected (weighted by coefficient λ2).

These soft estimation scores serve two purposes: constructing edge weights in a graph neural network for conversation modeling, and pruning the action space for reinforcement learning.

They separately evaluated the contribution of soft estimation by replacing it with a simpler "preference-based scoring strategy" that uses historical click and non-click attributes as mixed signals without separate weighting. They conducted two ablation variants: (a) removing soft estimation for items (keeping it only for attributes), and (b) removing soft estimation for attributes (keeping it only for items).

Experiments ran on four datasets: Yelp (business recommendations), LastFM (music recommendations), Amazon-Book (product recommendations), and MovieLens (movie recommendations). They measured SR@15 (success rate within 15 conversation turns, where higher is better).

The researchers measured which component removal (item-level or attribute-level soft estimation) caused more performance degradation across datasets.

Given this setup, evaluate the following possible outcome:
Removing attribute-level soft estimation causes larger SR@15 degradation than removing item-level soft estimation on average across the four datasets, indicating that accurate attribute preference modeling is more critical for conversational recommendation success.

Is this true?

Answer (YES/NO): NO